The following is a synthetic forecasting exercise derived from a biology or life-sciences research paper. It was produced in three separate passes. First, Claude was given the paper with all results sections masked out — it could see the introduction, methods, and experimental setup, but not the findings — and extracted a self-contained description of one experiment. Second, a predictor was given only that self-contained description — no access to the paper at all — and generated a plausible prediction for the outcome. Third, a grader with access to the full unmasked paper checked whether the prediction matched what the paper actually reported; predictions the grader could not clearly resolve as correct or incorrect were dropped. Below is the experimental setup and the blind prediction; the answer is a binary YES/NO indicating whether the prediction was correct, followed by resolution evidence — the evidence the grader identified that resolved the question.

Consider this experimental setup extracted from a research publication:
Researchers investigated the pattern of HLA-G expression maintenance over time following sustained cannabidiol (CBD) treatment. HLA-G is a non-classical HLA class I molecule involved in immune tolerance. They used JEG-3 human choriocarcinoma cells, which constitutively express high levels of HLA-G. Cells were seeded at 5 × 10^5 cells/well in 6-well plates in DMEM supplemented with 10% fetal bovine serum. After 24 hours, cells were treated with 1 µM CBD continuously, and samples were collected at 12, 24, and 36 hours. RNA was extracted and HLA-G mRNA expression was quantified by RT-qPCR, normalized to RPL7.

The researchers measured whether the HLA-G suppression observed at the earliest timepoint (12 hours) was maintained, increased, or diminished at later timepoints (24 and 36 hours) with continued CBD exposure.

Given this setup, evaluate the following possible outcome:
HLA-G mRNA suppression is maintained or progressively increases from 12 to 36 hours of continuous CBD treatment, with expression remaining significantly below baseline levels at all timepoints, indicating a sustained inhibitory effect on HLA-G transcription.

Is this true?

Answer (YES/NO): YES